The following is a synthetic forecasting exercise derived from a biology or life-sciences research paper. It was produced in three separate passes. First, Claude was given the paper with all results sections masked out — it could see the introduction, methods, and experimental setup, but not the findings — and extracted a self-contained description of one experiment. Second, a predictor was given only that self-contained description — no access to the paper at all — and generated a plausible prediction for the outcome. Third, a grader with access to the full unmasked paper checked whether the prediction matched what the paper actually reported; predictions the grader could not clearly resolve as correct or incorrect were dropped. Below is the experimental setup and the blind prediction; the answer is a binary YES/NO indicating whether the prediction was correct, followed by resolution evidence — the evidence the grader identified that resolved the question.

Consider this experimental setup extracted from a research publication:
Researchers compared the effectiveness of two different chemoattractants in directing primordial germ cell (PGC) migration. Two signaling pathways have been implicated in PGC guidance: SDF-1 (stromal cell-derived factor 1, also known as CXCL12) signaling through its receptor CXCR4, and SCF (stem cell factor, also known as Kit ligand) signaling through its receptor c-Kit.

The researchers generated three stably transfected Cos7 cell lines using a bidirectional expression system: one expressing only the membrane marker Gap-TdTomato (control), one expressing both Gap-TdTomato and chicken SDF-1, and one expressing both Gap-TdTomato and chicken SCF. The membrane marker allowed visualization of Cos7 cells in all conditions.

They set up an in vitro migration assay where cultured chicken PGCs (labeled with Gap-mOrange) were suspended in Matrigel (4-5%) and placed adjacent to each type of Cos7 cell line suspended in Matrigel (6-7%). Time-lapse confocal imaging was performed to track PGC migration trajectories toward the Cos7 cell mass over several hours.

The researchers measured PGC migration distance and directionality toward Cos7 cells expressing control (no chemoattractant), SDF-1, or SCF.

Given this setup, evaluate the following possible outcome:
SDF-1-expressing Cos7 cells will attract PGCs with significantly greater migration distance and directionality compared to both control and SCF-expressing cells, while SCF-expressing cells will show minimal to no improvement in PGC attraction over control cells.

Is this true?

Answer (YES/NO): NO